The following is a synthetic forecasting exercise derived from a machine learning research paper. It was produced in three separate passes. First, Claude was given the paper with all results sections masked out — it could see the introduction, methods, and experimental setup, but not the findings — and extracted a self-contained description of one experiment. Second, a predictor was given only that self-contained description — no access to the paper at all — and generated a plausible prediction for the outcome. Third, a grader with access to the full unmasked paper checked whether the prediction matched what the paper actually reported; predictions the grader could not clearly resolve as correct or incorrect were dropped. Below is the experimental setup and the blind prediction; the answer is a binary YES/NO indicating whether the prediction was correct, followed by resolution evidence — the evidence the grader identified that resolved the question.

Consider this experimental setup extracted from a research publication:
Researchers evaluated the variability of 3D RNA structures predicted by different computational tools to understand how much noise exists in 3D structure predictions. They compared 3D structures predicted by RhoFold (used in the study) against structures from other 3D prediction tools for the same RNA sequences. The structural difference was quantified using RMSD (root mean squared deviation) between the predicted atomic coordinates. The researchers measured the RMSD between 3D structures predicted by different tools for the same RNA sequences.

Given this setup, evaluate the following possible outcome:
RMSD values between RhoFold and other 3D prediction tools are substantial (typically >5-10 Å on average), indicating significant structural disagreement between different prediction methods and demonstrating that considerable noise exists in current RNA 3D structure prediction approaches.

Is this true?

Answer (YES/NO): YES